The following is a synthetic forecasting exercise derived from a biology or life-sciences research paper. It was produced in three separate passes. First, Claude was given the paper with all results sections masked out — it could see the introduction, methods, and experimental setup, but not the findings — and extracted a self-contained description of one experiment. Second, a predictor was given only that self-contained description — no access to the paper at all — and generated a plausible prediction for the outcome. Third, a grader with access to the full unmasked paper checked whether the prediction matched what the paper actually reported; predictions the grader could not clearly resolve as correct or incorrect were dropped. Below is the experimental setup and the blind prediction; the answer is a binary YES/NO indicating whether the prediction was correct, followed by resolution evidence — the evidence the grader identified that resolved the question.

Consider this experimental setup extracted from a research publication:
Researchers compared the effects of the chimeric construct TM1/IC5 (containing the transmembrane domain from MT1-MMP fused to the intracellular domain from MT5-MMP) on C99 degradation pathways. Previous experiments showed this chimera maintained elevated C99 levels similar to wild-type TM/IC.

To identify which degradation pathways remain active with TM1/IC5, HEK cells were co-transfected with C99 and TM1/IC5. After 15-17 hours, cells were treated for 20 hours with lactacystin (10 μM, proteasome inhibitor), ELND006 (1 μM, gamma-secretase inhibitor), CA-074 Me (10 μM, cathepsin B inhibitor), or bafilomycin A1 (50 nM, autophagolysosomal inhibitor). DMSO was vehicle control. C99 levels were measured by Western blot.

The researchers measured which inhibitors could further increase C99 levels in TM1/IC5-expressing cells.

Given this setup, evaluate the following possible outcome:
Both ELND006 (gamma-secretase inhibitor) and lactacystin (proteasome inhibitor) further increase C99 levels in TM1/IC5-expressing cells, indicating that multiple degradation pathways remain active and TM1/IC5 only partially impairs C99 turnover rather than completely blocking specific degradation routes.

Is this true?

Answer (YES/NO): YES